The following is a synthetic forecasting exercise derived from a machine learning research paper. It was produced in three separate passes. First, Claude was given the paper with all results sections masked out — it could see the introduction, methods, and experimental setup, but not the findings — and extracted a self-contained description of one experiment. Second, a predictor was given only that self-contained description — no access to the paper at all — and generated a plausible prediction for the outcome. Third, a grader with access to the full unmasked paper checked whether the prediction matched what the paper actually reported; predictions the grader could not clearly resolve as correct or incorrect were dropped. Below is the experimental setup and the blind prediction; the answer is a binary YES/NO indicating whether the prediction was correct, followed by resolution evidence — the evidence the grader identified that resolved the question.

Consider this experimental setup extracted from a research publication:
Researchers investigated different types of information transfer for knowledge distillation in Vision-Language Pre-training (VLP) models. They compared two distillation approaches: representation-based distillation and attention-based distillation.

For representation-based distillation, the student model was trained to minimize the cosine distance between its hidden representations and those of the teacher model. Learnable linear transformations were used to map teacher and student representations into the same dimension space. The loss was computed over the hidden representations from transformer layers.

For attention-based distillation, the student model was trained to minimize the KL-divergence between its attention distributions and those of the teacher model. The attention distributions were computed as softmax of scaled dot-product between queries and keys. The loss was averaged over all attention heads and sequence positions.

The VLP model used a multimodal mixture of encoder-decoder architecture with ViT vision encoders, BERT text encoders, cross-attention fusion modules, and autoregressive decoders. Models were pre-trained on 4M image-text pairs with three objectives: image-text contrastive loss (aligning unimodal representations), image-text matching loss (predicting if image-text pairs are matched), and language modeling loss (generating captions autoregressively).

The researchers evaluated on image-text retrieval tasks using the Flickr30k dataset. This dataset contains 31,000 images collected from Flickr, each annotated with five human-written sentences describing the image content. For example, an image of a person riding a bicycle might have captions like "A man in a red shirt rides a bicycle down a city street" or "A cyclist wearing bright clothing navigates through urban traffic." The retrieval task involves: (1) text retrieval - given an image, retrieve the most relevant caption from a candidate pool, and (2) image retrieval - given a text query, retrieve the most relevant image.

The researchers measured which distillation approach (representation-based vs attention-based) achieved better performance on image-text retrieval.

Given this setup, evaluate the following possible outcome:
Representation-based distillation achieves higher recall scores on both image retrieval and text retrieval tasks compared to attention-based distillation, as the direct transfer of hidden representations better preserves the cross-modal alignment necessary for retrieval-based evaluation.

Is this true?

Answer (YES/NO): YES